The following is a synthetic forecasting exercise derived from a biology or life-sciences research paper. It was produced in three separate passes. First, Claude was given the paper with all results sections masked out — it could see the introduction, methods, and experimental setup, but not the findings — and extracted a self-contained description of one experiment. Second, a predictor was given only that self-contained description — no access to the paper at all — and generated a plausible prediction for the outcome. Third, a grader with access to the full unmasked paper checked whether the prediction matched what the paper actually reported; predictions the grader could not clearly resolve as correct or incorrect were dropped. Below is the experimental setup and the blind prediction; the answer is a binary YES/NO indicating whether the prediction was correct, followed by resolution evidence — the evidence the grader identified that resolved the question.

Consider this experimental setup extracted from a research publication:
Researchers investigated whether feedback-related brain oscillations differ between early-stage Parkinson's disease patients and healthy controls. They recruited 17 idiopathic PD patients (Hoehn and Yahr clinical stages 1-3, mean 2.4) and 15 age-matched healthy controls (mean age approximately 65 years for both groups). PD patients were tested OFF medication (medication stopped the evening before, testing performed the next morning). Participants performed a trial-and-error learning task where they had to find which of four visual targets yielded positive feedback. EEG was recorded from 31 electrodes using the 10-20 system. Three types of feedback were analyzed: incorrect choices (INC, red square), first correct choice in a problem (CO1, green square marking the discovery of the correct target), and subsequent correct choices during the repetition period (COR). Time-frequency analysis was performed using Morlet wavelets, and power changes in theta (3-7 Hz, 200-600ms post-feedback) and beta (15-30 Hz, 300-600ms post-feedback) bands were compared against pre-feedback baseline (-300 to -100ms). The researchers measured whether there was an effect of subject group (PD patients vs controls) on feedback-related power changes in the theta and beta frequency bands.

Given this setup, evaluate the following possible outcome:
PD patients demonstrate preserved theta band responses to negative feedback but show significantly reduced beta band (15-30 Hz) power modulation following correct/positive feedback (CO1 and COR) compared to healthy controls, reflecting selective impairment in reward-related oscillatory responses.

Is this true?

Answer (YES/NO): NO